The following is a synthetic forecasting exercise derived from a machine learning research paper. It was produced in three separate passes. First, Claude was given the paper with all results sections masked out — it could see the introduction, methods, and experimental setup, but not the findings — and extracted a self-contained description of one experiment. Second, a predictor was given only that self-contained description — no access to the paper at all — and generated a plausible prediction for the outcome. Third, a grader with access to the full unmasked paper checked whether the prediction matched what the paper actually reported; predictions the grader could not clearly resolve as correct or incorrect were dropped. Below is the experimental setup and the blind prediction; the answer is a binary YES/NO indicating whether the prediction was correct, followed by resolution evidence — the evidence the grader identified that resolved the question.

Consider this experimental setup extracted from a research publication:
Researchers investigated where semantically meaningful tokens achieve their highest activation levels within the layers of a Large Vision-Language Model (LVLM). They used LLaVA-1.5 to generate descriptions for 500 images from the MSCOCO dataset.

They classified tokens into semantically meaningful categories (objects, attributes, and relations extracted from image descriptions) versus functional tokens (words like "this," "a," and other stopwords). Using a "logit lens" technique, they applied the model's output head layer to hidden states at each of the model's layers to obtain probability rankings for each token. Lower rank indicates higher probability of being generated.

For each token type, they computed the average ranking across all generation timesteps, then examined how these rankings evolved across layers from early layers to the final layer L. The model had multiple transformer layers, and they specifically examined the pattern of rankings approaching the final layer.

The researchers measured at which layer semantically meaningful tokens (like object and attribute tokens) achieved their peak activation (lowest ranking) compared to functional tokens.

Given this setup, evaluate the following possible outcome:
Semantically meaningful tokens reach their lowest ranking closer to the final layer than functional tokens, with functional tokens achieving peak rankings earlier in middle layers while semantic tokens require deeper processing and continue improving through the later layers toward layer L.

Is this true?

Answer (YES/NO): NO